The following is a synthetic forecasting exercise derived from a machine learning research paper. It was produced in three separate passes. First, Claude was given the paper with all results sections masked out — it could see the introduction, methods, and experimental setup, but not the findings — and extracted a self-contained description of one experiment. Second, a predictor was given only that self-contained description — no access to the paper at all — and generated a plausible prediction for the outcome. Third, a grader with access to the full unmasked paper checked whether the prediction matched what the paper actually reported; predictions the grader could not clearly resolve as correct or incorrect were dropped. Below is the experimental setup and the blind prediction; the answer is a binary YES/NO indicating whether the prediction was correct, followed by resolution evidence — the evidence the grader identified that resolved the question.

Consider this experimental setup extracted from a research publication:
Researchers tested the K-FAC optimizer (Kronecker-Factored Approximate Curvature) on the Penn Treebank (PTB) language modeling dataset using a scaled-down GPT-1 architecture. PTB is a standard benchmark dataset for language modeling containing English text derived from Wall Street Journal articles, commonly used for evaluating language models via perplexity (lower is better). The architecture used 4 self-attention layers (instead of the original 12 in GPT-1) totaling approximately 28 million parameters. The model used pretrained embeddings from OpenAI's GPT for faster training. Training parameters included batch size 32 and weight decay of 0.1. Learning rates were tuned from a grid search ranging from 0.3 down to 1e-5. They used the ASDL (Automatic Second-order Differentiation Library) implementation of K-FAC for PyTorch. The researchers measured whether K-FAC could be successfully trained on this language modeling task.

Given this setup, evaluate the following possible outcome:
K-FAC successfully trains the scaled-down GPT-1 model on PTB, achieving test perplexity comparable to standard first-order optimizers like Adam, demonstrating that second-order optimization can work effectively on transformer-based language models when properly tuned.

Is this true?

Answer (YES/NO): NO